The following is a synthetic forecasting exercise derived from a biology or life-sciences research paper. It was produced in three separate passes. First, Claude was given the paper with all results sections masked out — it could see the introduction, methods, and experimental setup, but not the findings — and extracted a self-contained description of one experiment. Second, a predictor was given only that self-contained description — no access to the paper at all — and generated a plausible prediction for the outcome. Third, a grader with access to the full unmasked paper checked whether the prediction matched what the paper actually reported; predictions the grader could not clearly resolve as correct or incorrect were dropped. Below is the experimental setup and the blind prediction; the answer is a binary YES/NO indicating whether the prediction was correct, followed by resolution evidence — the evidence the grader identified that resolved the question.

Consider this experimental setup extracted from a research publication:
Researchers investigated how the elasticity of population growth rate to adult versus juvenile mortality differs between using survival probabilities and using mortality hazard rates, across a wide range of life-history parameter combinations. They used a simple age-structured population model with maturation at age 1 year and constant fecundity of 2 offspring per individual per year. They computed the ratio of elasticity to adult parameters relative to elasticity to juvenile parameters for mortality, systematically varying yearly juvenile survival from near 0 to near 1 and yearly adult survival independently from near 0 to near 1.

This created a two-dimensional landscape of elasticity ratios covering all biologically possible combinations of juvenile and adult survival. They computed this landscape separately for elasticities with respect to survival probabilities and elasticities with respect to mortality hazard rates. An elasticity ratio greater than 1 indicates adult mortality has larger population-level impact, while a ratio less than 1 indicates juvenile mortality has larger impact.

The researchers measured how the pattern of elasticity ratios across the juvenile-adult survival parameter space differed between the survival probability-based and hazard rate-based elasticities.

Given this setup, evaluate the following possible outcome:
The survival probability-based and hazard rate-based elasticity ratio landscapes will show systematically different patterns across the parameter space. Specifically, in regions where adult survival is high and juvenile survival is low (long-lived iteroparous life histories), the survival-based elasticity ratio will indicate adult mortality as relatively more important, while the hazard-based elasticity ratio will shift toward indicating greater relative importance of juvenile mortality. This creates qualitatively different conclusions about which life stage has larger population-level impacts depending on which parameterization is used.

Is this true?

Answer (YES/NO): YES